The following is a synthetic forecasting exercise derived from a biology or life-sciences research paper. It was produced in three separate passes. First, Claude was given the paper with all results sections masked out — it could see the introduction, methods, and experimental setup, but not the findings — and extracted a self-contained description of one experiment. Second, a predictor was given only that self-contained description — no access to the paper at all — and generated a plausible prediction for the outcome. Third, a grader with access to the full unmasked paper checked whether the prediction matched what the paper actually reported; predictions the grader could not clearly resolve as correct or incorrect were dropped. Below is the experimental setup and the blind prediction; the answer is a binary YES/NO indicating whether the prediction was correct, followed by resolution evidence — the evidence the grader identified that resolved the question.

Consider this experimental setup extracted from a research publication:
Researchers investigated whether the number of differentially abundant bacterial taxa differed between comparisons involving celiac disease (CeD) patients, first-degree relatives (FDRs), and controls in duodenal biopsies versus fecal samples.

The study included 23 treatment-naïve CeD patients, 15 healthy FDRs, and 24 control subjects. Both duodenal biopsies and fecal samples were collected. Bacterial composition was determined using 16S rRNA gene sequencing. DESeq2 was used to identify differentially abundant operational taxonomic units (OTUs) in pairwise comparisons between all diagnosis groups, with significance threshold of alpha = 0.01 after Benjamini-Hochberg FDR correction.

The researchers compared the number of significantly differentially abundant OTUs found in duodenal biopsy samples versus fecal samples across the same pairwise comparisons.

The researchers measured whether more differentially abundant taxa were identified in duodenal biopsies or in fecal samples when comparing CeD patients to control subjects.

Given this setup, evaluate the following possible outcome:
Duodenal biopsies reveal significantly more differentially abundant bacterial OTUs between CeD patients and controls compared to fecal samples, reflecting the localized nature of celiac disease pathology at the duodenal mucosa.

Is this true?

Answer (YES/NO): YES